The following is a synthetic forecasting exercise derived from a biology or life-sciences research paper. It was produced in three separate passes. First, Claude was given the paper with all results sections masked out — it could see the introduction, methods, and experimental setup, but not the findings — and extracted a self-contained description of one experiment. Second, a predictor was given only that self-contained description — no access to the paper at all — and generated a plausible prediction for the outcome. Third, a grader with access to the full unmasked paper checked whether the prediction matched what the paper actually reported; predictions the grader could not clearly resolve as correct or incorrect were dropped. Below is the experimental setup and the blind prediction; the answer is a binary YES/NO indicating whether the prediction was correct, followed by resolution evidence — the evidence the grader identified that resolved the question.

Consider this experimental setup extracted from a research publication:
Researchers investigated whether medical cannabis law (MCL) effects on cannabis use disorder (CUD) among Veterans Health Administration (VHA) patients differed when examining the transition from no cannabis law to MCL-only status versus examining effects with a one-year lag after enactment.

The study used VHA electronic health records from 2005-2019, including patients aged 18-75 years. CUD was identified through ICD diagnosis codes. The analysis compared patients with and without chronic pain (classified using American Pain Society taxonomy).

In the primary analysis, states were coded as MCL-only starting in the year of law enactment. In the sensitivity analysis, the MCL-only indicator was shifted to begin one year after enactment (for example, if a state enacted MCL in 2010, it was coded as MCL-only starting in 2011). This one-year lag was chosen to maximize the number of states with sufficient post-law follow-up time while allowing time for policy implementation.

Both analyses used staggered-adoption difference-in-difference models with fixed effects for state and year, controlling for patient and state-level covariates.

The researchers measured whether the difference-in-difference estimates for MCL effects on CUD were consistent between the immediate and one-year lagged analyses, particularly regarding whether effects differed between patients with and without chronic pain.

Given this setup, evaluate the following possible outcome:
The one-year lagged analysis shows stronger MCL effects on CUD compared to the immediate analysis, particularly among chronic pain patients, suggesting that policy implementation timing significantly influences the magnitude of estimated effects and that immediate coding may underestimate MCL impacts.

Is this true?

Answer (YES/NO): NO